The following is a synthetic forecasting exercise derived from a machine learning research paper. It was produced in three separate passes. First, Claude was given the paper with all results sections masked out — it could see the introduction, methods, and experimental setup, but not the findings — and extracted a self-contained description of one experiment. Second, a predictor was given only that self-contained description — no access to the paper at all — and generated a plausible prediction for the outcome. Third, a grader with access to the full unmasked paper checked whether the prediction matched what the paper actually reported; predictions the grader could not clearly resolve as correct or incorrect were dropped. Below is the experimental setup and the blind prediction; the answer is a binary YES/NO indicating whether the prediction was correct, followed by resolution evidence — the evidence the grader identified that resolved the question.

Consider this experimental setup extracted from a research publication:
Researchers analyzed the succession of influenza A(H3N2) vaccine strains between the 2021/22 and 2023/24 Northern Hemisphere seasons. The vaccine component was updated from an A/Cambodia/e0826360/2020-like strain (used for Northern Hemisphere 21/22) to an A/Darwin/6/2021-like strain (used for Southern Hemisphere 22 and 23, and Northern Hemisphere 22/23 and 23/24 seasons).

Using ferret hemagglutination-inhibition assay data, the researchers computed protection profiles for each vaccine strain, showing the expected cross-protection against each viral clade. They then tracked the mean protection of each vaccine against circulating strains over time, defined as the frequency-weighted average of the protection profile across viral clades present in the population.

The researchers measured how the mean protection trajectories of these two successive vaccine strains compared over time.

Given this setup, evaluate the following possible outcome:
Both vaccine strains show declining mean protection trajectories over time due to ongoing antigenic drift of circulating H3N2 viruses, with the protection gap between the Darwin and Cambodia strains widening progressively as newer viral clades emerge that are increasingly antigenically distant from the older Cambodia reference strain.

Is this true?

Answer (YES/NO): NO